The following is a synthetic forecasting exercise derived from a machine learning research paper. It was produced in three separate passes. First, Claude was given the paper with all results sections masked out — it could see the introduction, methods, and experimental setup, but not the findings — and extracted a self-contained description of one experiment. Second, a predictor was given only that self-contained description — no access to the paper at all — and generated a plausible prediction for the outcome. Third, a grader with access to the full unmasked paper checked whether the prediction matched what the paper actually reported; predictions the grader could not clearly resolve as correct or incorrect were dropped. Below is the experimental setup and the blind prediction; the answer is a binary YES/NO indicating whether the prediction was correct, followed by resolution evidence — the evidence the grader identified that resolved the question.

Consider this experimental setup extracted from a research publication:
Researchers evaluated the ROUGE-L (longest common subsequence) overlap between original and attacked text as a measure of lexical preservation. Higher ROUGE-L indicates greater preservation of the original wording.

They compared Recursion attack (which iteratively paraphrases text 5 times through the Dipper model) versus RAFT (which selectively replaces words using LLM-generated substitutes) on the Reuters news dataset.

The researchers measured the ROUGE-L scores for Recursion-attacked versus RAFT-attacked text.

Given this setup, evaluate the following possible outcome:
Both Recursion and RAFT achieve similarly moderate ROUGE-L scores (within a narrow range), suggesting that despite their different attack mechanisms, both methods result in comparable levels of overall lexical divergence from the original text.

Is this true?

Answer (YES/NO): NO